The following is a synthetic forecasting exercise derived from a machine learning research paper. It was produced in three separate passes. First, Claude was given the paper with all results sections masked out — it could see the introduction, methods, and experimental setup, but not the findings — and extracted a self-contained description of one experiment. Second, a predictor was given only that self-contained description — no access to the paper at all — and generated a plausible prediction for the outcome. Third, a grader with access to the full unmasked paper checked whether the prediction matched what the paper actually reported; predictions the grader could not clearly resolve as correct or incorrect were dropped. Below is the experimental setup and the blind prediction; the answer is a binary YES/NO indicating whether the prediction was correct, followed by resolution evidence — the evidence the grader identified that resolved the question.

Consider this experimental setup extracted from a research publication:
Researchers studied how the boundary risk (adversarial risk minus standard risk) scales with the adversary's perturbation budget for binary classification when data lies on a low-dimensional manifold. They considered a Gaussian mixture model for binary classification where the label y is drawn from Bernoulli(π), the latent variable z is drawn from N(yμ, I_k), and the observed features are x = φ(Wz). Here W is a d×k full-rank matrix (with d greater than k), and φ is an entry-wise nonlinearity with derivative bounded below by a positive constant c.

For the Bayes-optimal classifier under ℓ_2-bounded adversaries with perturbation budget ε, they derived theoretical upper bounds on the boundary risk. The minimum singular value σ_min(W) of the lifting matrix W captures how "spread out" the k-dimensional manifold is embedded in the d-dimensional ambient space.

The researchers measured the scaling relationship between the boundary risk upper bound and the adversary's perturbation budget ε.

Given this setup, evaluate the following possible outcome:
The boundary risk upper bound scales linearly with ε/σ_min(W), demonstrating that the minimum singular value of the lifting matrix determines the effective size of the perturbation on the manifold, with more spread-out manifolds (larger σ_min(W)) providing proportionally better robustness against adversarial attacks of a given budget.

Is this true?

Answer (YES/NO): YES